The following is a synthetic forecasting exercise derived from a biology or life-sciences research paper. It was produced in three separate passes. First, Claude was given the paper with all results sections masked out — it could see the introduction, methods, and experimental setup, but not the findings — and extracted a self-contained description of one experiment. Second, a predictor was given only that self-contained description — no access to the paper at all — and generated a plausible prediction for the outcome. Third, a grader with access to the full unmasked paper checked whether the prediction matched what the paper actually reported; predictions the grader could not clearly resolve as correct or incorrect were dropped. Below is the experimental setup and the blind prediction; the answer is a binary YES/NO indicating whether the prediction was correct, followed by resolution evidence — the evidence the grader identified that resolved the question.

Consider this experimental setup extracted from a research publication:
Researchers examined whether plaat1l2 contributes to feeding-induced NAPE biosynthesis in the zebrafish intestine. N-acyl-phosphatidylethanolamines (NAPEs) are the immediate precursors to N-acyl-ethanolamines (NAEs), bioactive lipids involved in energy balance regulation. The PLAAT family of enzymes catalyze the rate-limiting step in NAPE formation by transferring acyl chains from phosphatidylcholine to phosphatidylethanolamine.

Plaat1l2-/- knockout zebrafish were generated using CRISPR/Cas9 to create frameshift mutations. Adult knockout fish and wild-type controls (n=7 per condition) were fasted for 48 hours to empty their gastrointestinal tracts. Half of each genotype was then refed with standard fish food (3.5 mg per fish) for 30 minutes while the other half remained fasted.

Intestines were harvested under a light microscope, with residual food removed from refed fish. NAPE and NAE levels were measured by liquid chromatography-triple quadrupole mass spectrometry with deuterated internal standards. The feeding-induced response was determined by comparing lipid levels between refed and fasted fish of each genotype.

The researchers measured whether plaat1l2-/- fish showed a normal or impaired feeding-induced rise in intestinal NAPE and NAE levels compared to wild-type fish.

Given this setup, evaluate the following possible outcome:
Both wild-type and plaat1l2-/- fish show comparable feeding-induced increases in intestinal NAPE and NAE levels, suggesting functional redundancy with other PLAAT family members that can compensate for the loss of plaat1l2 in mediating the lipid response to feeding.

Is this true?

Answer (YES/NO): YES